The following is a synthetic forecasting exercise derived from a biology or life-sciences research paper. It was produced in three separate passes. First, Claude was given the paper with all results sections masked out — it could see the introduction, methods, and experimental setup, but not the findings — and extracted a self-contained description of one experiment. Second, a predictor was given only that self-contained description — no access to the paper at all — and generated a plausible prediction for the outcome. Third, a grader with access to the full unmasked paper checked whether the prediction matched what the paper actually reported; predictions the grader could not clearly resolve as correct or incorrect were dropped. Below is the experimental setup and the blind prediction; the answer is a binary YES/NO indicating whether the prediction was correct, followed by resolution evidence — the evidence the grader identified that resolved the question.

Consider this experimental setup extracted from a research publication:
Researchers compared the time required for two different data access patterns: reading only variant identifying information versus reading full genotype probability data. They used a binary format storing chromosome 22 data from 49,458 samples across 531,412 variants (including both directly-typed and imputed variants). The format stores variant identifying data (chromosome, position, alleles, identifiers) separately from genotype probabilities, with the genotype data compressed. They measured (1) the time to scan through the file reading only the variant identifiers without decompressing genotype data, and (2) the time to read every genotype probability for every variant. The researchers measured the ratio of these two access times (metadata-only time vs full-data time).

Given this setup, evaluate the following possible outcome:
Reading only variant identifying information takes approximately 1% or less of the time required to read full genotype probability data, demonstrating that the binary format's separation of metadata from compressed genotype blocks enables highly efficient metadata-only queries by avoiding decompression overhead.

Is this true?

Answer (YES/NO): NO